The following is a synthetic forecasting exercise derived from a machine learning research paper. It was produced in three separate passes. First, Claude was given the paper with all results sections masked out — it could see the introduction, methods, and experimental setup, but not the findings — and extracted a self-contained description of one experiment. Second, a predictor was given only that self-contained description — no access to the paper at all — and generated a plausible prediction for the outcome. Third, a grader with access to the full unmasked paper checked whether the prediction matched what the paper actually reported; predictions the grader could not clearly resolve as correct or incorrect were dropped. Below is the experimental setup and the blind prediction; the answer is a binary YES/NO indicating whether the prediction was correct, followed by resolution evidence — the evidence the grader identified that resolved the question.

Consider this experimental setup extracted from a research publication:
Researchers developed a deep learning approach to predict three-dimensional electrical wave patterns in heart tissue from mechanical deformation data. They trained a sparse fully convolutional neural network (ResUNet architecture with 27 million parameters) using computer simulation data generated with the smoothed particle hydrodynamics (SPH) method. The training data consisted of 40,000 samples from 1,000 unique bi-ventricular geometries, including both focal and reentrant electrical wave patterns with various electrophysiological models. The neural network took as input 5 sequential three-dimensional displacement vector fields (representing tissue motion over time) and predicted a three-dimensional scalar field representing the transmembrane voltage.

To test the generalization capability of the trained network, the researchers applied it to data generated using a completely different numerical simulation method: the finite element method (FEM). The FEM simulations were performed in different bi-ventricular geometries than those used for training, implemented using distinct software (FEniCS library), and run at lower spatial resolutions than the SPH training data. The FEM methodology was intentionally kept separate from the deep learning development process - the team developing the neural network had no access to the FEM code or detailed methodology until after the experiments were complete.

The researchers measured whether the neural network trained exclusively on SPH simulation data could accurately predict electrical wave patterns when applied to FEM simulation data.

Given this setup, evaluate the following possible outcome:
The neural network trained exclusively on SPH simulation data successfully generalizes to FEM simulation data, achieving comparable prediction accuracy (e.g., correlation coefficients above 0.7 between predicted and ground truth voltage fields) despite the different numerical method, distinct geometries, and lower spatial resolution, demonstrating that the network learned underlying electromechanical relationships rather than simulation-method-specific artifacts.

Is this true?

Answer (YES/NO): NO